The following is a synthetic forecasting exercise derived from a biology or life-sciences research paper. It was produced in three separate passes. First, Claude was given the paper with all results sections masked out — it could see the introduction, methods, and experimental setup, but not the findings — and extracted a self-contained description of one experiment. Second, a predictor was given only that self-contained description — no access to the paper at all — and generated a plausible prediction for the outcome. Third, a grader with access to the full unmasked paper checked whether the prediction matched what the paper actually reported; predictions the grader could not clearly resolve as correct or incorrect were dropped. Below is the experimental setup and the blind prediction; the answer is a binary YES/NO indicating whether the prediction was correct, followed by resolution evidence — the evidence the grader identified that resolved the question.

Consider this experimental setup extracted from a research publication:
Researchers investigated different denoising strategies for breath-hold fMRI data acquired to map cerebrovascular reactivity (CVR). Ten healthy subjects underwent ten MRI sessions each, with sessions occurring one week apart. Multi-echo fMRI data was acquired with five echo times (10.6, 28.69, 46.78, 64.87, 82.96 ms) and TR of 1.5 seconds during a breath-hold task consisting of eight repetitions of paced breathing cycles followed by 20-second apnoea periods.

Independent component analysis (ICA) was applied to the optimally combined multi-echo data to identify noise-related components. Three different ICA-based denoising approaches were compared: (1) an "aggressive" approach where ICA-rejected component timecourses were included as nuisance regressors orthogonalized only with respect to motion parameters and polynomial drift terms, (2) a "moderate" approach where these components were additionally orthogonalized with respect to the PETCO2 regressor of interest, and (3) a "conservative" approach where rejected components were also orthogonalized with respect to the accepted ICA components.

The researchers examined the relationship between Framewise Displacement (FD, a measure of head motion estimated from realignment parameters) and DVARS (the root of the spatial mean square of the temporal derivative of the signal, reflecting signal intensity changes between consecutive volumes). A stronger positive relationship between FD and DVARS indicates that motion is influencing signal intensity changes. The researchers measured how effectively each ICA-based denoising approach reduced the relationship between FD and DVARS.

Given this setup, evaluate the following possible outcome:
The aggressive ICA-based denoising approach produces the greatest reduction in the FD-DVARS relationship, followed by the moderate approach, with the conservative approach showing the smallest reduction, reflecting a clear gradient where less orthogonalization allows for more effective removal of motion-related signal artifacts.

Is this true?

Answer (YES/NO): NO